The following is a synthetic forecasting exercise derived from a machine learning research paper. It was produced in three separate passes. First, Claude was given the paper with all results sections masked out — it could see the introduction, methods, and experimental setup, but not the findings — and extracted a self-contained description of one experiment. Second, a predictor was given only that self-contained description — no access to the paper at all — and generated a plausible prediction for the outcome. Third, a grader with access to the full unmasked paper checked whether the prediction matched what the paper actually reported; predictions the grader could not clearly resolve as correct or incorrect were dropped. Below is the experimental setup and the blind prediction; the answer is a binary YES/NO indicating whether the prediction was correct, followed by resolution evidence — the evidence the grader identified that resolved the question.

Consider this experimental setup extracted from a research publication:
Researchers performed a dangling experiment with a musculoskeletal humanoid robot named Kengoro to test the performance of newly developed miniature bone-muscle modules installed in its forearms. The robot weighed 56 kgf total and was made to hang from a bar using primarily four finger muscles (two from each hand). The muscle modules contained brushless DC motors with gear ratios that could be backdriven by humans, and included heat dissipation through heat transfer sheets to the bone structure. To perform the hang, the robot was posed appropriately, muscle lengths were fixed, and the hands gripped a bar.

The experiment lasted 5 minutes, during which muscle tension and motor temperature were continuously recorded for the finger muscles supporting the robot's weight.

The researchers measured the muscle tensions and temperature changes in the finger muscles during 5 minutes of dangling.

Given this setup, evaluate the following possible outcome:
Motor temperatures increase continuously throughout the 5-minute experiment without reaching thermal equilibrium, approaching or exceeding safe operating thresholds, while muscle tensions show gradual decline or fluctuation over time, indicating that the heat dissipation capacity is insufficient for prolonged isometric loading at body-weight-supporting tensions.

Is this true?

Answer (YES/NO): NO